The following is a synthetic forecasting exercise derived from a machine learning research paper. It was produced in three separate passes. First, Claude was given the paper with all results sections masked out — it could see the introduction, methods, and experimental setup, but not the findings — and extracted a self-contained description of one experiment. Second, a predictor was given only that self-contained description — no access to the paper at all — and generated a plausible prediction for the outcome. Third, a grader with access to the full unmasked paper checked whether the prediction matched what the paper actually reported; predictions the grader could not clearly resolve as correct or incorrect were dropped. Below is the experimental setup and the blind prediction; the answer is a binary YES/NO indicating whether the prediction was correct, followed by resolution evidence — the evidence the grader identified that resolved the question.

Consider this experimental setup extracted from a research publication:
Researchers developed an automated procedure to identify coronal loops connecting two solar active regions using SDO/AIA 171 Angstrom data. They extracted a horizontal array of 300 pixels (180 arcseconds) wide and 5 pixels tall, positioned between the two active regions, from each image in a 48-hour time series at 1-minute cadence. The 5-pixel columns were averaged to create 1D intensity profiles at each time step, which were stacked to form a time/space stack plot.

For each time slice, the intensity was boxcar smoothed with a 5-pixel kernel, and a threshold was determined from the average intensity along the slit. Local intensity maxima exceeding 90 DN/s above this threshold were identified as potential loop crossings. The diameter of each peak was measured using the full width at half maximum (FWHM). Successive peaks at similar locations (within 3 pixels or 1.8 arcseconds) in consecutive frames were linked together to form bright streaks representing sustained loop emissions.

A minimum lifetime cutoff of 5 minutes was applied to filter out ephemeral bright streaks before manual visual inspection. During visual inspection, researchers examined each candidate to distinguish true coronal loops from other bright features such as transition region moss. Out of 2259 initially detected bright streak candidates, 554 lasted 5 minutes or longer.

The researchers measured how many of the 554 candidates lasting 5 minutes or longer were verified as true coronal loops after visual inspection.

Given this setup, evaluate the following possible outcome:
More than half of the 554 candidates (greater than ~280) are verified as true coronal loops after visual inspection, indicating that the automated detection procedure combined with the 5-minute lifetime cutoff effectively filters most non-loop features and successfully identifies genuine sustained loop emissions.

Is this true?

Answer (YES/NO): YES